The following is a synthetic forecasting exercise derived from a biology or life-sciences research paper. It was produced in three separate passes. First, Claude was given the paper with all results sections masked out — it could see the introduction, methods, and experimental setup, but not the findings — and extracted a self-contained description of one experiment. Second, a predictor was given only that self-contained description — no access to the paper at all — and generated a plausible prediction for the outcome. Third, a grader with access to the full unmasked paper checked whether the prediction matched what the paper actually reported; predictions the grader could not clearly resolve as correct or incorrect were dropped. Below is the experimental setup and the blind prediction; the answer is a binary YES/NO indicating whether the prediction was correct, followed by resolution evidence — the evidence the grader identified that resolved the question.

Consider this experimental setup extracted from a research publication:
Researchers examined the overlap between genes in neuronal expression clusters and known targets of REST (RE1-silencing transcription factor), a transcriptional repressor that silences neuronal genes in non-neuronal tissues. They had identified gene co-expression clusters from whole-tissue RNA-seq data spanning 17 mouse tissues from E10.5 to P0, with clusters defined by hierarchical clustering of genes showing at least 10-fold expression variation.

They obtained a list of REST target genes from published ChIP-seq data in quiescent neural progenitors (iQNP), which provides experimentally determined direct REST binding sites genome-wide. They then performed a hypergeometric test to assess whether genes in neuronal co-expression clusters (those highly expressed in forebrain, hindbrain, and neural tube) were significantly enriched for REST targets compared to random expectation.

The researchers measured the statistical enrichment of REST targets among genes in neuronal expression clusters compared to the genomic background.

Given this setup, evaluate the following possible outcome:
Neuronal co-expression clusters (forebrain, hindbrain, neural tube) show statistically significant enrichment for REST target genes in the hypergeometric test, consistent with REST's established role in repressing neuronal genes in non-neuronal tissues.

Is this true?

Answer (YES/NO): YES